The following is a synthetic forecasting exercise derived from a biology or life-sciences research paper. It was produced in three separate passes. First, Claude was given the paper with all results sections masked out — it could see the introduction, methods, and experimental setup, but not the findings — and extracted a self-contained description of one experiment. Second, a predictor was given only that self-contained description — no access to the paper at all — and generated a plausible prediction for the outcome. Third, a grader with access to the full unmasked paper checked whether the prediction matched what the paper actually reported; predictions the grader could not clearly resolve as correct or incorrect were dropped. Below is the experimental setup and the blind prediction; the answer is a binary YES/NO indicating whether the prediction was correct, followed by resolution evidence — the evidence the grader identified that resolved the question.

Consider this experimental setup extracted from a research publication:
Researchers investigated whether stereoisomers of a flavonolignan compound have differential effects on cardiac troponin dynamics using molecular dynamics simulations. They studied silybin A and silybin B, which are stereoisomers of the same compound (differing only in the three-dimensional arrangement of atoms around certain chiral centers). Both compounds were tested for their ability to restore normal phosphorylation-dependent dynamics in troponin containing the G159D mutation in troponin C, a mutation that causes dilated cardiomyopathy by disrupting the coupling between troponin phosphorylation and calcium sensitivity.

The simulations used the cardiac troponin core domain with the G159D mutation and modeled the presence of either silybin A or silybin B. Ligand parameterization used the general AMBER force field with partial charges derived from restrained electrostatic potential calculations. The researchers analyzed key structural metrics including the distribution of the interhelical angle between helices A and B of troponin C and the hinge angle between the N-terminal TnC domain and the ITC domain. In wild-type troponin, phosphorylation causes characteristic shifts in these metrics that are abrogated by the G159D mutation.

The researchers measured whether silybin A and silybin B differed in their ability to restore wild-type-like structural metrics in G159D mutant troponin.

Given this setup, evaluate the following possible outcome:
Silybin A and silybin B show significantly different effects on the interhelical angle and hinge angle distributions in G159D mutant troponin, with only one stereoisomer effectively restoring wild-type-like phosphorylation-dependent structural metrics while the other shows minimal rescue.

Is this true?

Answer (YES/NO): YES